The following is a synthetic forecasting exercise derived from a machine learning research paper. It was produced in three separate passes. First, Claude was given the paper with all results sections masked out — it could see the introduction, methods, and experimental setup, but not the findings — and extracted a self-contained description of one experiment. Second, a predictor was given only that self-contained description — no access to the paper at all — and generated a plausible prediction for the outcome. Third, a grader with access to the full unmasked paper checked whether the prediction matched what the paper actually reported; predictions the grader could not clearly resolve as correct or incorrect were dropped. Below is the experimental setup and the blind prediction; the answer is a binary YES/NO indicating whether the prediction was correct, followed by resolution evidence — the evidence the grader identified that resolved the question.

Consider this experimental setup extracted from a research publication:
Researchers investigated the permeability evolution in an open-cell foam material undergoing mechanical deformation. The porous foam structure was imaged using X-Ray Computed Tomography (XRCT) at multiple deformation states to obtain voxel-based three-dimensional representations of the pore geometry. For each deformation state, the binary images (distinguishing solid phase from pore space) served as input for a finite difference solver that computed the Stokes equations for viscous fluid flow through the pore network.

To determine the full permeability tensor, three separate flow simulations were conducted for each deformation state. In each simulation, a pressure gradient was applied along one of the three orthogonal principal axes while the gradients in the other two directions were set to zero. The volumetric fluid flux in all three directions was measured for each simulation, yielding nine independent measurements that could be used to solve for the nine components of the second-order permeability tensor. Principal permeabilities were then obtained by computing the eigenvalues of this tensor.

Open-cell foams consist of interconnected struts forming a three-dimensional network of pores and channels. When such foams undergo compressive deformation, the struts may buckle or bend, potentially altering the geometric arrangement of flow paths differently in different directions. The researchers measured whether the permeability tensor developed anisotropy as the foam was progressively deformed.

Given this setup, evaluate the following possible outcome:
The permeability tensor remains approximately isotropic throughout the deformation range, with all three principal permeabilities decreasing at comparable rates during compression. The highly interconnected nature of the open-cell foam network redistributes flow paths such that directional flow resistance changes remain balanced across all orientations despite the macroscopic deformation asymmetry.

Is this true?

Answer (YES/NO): YES